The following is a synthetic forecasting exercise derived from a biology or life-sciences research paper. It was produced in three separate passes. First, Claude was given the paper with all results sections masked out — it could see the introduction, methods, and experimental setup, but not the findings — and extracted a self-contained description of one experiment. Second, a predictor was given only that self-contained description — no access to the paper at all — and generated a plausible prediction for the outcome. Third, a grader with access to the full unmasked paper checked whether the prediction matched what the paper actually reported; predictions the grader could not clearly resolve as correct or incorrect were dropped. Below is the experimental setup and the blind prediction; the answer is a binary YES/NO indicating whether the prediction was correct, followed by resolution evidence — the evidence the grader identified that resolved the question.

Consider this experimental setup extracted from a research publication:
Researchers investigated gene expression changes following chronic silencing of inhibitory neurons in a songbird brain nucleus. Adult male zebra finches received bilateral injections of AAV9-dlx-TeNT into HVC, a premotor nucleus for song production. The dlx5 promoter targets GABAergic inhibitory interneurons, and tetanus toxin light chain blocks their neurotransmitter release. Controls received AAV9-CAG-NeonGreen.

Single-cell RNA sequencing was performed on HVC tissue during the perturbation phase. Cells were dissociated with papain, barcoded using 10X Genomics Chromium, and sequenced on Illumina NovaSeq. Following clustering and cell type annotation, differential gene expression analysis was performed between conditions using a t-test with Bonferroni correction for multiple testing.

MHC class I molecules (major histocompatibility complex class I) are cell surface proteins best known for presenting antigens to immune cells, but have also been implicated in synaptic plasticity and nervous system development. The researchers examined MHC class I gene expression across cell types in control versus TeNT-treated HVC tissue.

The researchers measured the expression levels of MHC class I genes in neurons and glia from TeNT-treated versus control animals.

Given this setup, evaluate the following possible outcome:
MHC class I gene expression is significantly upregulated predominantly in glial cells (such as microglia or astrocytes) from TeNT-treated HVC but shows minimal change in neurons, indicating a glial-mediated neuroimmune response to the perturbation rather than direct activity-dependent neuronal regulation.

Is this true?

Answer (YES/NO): NO